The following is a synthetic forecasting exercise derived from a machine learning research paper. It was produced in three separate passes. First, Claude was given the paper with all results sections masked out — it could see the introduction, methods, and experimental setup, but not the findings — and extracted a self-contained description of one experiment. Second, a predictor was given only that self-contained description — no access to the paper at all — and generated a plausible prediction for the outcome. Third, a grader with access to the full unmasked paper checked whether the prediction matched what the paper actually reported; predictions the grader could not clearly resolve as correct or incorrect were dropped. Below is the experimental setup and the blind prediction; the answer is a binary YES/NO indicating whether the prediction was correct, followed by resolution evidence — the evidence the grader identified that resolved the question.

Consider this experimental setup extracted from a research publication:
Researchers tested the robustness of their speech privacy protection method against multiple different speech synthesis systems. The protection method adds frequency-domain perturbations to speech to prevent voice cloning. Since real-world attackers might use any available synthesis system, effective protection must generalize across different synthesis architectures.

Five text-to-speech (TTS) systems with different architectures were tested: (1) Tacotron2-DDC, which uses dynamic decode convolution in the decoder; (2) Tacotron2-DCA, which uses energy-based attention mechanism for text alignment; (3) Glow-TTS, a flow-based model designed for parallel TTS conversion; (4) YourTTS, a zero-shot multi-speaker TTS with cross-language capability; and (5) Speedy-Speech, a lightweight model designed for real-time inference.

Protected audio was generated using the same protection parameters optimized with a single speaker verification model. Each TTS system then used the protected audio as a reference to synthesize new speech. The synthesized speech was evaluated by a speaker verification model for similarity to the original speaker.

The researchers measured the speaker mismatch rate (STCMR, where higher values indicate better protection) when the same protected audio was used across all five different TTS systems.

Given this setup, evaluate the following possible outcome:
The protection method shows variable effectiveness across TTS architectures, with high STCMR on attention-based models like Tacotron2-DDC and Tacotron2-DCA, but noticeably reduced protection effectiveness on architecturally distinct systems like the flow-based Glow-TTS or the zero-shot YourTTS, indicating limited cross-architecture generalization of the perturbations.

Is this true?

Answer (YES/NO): NO